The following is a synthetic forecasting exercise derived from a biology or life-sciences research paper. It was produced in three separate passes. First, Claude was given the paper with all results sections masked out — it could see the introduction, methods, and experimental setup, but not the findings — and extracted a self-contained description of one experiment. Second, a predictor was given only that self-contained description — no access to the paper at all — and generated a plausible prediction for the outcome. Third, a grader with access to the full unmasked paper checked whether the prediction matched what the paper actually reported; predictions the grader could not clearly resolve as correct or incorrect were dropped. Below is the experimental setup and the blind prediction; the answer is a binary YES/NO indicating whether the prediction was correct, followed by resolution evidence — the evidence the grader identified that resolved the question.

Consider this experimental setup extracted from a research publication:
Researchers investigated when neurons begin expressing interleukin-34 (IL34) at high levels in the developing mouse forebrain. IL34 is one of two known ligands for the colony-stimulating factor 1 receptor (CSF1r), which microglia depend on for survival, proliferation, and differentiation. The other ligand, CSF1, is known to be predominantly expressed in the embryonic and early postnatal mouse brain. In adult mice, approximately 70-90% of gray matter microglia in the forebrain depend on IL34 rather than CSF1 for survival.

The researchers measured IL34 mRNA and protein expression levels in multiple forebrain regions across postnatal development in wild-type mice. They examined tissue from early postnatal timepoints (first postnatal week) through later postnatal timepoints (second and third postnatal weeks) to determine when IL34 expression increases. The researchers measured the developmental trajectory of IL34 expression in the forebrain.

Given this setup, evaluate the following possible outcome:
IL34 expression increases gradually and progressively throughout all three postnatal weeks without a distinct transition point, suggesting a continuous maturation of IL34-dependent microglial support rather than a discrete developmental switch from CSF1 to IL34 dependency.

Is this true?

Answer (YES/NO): NO